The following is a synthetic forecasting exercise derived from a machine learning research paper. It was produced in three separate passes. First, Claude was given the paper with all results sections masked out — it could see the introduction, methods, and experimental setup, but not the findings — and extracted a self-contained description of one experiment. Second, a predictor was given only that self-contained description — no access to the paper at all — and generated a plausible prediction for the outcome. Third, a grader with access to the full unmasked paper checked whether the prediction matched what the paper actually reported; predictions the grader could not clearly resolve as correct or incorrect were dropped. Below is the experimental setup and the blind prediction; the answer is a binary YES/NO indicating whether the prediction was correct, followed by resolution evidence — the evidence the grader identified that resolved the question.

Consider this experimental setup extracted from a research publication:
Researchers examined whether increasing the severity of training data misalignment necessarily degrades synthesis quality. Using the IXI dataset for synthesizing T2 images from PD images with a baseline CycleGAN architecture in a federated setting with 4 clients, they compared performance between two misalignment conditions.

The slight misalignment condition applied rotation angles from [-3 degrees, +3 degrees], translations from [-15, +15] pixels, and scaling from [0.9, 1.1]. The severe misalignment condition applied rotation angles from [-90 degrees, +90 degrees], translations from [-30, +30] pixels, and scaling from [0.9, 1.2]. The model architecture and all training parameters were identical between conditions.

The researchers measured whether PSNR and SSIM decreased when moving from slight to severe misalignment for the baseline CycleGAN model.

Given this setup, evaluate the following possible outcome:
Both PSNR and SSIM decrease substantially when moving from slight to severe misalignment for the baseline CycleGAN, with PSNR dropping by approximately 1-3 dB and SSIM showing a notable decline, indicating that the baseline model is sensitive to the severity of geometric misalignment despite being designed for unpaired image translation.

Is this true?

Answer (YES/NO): NO